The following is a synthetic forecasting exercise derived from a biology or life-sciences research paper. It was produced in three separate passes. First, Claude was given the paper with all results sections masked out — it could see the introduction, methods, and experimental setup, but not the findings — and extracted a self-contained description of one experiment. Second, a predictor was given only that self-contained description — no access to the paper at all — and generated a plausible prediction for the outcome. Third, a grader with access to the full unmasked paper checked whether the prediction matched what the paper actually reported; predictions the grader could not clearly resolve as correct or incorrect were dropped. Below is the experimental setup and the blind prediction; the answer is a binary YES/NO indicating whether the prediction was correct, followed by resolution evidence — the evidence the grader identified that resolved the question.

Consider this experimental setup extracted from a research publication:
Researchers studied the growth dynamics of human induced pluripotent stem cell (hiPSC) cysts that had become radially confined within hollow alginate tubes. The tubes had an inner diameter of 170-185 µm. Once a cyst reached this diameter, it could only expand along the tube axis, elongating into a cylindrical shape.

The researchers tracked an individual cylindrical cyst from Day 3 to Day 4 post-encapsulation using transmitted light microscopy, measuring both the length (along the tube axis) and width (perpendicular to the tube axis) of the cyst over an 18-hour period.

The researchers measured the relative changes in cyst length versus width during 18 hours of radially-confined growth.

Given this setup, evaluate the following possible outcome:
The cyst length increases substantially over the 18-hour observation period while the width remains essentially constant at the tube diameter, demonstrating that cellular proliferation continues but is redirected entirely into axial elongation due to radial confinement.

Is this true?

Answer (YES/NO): NO